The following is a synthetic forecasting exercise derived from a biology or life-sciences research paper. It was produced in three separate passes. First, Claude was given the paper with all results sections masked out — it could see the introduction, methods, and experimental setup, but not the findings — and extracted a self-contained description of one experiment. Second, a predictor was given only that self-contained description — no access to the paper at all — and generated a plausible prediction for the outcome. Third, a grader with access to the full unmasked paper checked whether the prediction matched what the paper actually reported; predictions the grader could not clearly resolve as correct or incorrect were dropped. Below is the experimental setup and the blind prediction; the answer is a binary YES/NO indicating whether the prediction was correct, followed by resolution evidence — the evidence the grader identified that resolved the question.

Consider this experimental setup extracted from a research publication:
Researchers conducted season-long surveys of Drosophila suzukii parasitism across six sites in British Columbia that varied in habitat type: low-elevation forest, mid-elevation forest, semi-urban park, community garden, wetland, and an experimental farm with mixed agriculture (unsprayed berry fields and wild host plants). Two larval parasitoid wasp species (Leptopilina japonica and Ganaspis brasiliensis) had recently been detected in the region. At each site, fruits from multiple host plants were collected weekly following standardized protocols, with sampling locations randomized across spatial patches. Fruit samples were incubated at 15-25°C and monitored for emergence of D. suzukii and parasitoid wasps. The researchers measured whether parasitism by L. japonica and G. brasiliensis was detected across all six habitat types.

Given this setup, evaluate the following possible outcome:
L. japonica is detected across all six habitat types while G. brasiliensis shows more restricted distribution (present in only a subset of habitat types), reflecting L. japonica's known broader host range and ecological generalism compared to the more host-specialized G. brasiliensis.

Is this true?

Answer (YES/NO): NO